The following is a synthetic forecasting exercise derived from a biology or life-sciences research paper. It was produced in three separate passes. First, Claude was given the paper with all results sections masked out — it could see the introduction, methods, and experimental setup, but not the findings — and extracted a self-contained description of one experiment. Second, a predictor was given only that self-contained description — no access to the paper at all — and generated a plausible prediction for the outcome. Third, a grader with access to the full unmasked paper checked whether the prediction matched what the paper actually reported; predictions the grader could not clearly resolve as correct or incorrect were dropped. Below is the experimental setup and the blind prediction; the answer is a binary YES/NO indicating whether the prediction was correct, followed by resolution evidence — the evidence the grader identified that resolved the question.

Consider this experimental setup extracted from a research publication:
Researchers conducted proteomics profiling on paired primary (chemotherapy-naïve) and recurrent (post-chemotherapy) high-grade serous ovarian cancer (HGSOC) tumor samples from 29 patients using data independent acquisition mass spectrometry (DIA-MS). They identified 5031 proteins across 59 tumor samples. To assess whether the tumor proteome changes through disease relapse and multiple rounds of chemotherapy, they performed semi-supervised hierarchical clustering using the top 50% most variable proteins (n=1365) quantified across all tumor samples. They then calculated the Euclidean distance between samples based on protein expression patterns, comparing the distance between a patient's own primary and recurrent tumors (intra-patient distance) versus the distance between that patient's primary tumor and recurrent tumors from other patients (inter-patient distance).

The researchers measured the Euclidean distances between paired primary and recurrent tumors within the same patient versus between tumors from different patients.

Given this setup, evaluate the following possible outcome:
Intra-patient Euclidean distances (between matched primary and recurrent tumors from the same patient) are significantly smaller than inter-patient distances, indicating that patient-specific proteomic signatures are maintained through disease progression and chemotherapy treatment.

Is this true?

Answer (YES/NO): YES